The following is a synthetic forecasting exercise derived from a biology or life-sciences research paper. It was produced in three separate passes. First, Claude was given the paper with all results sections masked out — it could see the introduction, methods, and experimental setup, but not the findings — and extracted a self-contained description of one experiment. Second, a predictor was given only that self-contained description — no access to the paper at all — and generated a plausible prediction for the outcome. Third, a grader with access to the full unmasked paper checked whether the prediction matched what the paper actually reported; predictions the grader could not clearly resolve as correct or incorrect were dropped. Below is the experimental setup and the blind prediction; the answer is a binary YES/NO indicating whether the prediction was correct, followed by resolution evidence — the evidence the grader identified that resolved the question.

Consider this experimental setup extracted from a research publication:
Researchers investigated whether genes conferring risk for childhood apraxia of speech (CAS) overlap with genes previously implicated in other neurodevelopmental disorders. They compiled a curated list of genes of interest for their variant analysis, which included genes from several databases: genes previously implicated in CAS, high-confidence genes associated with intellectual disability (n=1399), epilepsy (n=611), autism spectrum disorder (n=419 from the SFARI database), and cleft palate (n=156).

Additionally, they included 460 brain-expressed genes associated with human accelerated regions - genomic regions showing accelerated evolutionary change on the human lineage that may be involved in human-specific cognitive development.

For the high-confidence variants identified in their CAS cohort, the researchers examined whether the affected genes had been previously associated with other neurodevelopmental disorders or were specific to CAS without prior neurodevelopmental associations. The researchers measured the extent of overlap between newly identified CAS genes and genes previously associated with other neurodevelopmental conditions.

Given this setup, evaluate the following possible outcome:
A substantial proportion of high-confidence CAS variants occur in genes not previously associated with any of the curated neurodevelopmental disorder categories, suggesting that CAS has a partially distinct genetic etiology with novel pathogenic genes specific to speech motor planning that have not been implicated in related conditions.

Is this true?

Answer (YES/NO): NO